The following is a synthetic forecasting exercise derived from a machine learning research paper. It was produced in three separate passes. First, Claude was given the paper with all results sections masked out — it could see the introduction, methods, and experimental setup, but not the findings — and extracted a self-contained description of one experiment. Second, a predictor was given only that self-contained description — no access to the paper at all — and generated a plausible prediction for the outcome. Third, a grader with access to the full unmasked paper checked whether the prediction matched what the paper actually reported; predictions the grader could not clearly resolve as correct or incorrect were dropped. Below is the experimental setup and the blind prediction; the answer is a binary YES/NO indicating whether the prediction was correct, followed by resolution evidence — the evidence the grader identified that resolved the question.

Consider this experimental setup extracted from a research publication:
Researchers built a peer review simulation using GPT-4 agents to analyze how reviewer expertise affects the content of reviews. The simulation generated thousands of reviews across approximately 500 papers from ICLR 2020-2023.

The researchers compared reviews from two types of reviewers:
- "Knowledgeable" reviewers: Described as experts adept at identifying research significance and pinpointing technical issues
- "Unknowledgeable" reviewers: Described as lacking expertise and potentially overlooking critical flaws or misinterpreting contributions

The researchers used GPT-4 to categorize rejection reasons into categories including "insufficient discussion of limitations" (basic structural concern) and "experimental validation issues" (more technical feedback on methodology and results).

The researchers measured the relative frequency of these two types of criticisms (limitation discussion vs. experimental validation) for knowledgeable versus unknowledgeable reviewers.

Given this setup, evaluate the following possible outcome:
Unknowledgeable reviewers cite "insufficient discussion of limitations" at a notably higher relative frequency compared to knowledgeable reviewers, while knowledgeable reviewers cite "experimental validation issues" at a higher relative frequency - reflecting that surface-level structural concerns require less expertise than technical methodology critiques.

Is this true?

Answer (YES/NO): YES